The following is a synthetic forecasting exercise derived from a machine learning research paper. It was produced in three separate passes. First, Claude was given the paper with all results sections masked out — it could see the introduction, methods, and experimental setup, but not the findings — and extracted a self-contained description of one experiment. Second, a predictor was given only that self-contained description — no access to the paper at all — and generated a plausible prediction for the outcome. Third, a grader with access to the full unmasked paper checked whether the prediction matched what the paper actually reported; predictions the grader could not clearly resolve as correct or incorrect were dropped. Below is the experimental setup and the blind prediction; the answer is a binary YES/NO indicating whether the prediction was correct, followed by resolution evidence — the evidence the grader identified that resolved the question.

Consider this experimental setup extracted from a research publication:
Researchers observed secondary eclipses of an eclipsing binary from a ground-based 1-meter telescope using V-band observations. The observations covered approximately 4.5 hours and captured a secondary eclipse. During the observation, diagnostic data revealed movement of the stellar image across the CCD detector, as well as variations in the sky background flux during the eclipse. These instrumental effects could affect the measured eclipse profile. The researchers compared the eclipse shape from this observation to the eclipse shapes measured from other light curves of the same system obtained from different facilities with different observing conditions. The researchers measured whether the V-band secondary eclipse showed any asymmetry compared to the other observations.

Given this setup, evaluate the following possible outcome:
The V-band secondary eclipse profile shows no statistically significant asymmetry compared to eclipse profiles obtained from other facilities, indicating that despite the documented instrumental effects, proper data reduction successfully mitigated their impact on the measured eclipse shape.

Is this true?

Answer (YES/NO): NO